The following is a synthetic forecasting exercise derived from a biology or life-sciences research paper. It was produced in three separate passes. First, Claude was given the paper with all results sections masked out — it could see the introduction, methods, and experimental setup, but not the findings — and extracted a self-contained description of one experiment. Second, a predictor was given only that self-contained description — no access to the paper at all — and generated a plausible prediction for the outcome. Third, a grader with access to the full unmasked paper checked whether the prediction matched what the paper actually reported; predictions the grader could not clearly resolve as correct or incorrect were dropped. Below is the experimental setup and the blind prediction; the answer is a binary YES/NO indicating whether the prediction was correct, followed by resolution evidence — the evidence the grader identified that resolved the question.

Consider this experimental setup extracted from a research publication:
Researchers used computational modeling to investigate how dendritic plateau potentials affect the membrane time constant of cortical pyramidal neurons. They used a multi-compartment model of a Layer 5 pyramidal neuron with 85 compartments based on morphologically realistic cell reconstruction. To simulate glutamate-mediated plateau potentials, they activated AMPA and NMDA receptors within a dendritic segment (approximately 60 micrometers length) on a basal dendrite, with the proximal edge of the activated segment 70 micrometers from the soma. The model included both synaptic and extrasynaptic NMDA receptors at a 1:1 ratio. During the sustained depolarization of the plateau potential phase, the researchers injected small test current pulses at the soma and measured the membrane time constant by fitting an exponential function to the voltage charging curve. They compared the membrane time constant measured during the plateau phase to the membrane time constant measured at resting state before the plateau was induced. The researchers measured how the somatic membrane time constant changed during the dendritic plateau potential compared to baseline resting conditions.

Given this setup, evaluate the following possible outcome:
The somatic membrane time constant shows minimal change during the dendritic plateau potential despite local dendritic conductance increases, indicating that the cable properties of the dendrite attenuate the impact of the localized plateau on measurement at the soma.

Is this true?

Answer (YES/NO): NO